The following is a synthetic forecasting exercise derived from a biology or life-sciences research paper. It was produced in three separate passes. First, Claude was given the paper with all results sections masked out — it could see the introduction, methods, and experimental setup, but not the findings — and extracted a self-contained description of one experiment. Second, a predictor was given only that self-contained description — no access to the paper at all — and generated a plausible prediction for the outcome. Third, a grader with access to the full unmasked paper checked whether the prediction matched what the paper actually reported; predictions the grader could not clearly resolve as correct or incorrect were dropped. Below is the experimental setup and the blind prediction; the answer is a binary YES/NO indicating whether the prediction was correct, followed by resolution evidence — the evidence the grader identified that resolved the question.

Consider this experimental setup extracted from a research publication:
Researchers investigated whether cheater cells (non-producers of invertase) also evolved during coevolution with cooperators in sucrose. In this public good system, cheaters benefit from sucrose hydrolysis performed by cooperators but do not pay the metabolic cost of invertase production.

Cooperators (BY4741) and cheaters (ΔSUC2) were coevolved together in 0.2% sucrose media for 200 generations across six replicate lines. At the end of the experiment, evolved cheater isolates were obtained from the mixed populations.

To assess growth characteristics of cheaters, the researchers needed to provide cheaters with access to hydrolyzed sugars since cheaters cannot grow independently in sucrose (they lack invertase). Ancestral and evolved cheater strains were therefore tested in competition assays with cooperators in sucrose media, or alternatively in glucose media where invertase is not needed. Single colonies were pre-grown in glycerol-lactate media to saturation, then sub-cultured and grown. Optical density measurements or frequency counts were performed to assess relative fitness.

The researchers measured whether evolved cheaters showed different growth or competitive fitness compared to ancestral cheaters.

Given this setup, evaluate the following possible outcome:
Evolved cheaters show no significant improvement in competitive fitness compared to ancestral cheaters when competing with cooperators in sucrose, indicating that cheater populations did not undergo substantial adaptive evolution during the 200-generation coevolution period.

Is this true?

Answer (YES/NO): YES